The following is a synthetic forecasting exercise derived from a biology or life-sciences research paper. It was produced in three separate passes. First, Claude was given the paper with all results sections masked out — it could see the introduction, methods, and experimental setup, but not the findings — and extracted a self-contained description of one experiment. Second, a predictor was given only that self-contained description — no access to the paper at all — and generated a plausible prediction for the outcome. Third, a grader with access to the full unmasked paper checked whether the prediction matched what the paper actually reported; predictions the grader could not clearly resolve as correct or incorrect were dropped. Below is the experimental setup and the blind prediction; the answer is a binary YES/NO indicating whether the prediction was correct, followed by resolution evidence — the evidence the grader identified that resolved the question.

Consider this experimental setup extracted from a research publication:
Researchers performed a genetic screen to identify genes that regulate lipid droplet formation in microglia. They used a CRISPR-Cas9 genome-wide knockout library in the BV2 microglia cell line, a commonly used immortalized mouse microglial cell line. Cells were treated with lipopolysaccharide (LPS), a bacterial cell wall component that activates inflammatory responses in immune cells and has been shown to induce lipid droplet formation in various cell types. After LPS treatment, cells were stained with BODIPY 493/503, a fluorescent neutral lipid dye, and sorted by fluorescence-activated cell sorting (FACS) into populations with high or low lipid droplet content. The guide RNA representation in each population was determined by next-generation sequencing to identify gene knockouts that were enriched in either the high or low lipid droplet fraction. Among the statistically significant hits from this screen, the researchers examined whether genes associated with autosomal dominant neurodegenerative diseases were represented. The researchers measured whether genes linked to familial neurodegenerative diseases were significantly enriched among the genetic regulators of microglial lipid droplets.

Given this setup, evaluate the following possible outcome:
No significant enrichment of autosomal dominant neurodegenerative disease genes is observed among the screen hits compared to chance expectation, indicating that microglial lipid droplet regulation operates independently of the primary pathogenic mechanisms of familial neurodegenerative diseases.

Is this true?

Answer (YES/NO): NO